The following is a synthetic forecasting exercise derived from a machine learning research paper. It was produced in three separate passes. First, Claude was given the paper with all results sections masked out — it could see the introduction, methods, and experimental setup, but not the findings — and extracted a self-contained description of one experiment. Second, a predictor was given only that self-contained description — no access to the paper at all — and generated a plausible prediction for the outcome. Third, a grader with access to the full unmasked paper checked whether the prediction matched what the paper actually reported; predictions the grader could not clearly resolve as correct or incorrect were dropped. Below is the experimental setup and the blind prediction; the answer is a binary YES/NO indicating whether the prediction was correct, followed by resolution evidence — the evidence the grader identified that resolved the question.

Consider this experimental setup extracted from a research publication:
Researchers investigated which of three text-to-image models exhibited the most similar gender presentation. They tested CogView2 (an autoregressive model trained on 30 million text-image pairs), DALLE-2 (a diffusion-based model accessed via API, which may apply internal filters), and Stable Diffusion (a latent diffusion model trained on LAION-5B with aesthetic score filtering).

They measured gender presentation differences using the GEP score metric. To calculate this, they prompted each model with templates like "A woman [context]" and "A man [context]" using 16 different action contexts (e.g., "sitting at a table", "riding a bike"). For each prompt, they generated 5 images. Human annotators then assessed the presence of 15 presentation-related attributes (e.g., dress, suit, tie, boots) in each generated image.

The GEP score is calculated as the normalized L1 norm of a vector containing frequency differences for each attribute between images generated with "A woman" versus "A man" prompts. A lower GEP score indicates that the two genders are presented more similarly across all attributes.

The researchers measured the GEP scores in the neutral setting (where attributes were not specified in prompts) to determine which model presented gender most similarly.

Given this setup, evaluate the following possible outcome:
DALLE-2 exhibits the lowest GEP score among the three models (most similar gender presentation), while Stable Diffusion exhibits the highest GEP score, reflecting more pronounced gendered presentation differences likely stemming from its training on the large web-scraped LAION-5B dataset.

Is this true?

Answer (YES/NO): NO